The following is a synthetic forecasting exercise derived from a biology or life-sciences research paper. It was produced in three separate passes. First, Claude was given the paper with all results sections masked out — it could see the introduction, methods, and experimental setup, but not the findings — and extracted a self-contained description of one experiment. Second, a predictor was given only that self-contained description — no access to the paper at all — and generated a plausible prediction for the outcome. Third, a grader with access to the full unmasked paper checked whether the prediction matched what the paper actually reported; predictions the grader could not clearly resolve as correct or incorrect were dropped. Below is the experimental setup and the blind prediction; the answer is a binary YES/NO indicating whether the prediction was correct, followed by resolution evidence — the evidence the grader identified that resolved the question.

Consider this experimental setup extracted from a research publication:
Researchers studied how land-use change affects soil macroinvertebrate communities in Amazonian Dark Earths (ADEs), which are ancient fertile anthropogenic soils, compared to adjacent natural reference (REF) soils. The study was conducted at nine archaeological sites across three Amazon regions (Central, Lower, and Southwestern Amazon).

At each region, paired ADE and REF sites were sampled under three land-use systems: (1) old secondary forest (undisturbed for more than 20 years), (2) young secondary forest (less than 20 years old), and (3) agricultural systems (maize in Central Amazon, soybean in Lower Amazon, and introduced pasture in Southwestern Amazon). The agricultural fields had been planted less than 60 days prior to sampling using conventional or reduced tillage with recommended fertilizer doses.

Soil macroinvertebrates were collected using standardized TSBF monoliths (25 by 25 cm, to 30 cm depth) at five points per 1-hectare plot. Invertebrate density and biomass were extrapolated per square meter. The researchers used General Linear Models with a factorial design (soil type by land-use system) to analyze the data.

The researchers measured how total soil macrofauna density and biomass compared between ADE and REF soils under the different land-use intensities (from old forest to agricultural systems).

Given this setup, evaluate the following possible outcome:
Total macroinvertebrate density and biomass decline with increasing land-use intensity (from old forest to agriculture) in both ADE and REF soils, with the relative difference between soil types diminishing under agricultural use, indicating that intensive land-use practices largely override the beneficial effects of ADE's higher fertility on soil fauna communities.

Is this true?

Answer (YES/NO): NO